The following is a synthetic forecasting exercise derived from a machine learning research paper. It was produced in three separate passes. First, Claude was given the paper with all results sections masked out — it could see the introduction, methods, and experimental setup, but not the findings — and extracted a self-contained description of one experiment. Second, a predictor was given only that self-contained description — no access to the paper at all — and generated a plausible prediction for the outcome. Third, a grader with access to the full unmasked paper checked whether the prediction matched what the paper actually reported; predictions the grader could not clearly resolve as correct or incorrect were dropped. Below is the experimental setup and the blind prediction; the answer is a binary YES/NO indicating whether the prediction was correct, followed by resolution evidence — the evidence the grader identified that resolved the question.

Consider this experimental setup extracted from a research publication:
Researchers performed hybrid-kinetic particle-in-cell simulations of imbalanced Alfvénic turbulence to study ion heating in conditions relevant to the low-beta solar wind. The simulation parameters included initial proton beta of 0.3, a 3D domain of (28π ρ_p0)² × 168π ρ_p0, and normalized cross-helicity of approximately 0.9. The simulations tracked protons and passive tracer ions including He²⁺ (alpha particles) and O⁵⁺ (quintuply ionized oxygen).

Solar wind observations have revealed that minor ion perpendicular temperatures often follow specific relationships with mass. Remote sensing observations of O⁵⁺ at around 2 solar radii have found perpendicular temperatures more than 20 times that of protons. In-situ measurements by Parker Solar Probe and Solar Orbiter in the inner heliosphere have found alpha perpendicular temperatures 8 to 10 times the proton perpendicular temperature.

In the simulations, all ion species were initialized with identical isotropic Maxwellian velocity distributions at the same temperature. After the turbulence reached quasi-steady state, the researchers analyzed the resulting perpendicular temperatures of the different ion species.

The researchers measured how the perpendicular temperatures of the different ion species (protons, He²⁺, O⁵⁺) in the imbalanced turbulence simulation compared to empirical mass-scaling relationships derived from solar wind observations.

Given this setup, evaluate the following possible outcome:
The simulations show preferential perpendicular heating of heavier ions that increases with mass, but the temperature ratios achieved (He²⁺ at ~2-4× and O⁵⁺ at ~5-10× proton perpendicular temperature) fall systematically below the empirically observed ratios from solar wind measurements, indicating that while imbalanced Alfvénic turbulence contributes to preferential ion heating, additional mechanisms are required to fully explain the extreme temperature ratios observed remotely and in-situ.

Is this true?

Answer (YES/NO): NO